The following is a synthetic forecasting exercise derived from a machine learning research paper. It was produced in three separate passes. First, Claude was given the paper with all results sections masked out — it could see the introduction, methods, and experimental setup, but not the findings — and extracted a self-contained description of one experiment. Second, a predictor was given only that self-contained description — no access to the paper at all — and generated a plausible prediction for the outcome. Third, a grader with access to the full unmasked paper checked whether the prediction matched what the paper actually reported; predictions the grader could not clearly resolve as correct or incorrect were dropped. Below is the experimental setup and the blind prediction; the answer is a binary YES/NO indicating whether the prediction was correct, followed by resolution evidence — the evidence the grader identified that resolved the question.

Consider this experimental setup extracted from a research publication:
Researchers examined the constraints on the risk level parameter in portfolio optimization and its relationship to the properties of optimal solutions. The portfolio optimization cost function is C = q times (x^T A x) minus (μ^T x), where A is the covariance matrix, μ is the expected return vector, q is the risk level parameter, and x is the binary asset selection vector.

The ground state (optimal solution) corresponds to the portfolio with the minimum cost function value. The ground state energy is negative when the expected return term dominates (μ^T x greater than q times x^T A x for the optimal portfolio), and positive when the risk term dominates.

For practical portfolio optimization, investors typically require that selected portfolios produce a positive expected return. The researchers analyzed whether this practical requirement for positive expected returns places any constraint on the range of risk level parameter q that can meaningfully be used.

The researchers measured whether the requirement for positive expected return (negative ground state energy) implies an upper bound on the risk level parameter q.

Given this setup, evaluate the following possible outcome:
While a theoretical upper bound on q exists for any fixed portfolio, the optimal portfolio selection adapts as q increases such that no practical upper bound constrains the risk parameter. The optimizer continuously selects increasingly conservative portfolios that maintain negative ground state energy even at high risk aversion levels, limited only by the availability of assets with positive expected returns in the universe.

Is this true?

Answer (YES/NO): NO